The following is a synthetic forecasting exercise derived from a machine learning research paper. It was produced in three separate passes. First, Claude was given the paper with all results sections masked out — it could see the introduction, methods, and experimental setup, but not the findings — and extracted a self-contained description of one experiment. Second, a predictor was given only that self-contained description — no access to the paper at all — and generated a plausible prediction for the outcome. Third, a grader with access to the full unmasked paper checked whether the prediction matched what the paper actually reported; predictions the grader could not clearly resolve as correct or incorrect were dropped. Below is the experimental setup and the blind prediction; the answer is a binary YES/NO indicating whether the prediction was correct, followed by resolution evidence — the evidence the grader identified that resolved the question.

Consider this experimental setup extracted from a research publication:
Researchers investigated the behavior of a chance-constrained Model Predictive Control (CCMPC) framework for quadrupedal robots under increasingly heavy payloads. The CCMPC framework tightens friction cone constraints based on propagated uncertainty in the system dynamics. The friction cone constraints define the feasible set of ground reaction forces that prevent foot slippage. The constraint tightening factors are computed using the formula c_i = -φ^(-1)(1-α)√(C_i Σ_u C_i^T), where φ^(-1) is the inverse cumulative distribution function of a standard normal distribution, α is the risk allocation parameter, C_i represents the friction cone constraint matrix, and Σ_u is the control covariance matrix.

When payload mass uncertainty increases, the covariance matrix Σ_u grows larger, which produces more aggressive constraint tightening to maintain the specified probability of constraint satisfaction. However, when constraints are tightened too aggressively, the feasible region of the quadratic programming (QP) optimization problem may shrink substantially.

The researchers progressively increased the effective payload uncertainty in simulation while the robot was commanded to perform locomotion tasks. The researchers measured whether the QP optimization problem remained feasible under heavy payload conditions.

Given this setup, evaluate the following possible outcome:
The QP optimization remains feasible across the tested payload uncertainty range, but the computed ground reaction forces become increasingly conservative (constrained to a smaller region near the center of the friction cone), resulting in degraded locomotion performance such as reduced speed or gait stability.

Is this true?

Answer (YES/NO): NO